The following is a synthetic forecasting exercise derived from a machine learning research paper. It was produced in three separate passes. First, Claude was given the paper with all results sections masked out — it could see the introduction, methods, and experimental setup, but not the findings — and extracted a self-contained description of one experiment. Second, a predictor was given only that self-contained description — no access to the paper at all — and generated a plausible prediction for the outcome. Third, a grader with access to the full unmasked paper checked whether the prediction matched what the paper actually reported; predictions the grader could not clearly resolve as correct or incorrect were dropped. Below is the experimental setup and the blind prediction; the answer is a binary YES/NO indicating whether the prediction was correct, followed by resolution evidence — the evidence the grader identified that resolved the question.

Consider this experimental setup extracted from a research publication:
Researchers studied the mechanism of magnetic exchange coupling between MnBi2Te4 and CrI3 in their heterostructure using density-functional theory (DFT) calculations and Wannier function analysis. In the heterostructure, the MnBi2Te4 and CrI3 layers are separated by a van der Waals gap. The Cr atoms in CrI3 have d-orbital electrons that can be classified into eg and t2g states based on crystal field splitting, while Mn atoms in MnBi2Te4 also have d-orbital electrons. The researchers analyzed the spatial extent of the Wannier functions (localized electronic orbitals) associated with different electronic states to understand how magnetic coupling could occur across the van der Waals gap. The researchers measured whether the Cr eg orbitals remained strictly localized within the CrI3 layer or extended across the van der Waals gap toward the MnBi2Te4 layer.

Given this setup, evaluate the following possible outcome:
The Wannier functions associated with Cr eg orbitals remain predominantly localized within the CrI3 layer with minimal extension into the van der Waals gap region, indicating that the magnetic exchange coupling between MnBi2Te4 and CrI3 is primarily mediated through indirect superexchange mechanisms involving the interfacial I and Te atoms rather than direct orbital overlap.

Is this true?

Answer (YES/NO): NO